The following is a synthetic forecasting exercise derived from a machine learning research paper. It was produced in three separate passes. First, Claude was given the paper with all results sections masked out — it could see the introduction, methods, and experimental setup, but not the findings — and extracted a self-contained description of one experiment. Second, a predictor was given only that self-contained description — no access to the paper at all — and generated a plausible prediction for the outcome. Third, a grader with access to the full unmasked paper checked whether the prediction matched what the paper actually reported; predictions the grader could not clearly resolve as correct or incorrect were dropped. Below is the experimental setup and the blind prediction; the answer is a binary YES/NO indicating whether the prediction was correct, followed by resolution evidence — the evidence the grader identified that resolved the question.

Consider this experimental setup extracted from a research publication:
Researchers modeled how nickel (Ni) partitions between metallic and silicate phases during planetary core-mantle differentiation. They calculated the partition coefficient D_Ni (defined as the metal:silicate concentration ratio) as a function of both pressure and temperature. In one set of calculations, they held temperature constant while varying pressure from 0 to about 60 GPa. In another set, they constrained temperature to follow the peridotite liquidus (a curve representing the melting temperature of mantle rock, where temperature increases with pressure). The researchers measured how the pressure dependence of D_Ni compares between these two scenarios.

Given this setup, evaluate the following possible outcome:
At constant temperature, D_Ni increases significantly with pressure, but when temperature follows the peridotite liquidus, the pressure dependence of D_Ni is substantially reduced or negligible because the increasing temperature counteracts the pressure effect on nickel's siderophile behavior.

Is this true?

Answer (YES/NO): NO